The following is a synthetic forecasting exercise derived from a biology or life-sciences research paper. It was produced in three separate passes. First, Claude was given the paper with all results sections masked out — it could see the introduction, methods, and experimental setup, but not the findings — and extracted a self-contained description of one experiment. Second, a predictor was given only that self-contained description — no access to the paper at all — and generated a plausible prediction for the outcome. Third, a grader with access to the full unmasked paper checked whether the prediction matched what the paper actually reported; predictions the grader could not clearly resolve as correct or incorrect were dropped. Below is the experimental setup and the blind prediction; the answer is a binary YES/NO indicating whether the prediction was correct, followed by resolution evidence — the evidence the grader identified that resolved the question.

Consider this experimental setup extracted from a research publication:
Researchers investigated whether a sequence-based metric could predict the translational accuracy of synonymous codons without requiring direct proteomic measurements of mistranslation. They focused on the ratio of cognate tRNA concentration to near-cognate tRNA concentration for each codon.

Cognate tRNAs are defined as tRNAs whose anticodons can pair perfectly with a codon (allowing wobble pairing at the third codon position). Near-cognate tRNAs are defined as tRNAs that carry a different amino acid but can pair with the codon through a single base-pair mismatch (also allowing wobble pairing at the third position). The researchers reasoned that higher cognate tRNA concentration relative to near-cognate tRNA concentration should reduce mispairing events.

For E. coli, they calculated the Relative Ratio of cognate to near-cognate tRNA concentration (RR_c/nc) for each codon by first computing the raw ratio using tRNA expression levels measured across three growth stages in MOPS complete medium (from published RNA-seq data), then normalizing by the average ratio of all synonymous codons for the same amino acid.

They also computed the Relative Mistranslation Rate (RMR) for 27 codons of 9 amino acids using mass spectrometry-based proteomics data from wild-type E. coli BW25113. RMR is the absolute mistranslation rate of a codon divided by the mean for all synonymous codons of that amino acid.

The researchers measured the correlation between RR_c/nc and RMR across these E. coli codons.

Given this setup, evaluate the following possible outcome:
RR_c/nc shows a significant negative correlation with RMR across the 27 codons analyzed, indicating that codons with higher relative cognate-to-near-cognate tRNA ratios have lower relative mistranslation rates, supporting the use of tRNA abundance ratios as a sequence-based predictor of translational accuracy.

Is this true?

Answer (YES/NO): YES